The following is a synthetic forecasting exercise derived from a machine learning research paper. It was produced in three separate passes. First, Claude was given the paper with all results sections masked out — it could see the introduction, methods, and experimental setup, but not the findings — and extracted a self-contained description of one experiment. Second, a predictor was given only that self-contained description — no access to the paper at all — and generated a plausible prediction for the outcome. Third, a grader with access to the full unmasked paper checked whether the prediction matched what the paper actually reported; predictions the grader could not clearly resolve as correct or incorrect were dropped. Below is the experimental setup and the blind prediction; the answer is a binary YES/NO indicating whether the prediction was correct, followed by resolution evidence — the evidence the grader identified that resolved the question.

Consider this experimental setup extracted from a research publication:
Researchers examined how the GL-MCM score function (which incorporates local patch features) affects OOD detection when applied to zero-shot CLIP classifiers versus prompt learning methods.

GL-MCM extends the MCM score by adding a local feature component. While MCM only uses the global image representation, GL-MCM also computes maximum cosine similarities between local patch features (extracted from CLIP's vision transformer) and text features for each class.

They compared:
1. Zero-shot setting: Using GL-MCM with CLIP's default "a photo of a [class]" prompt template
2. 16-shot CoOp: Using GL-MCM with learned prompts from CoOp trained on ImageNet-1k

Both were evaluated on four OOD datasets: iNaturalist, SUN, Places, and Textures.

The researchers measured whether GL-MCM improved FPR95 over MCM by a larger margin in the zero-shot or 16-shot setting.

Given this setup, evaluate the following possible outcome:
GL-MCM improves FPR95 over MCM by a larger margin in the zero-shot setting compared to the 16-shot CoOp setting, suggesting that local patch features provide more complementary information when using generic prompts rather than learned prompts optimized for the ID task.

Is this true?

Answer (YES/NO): YES